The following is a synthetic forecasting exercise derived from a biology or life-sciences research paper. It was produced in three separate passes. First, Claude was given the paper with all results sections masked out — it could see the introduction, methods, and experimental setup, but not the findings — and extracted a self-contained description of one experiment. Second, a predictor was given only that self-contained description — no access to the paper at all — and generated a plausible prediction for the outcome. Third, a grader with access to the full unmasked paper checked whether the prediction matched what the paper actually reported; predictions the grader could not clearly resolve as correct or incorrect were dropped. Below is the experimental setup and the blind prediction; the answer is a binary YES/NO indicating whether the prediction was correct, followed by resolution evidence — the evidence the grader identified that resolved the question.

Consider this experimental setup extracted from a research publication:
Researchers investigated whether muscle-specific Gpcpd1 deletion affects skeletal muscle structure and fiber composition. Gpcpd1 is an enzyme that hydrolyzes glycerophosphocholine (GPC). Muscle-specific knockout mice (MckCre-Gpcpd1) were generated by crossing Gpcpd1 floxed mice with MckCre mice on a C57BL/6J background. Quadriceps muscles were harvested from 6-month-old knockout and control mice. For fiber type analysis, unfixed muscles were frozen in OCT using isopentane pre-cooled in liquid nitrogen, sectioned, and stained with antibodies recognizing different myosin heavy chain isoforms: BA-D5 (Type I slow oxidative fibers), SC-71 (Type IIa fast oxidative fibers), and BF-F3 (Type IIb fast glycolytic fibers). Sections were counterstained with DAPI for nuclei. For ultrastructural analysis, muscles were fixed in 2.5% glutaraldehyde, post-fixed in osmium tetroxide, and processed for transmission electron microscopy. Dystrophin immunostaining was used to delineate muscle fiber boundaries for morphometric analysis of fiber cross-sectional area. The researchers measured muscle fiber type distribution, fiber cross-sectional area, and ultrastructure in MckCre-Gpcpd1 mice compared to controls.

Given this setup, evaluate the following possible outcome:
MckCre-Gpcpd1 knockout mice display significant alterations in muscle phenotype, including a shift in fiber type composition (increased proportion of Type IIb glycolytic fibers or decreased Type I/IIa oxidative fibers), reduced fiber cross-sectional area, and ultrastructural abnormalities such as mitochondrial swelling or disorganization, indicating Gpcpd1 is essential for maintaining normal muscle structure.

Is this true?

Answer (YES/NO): NO